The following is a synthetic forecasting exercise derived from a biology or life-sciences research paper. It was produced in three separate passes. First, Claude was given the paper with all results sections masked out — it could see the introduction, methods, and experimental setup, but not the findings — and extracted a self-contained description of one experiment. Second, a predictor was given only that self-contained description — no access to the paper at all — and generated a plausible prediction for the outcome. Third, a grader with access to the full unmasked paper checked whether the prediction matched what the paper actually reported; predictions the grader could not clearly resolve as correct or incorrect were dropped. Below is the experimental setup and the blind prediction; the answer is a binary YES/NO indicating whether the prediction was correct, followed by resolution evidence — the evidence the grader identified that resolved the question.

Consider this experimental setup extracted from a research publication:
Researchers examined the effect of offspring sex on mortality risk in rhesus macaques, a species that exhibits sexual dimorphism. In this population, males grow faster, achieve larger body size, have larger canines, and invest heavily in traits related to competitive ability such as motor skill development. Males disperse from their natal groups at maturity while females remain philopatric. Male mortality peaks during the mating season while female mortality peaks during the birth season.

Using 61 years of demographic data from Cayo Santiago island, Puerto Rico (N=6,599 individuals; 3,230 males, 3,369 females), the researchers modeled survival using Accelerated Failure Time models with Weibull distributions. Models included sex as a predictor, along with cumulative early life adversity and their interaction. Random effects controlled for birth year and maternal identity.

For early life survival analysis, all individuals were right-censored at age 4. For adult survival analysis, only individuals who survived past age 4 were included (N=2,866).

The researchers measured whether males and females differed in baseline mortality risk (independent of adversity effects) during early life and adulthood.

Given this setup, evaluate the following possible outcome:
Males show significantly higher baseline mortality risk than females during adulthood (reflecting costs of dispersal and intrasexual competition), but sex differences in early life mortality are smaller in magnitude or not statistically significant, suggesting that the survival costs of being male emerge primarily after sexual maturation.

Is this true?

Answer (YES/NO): YES